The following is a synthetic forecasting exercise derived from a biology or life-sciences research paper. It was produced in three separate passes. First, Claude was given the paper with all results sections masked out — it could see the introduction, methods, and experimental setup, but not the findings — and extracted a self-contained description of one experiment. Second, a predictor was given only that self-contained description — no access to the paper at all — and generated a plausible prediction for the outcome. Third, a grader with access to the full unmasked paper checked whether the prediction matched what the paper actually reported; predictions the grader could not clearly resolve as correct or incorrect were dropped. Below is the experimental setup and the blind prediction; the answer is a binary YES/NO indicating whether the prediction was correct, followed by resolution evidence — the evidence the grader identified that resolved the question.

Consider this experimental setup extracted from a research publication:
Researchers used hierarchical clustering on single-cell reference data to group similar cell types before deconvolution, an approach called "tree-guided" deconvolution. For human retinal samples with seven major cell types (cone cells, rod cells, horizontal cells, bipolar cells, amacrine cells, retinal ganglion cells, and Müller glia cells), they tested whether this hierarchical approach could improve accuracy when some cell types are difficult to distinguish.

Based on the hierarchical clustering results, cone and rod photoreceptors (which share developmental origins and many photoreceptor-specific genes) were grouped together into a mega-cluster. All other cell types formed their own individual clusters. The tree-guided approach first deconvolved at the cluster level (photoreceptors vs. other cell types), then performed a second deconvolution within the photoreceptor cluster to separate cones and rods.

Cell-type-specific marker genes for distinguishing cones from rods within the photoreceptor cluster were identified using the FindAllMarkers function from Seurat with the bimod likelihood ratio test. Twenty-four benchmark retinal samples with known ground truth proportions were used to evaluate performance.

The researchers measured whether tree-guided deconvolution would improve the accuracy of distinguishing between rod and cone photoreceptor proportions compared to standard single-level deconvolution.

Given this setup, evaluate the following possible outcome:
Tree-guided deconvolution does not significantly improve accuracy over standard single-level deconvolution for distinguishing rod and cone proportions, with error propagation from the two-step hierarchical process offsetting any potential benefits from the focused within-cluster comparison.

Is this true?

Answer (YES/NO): YES